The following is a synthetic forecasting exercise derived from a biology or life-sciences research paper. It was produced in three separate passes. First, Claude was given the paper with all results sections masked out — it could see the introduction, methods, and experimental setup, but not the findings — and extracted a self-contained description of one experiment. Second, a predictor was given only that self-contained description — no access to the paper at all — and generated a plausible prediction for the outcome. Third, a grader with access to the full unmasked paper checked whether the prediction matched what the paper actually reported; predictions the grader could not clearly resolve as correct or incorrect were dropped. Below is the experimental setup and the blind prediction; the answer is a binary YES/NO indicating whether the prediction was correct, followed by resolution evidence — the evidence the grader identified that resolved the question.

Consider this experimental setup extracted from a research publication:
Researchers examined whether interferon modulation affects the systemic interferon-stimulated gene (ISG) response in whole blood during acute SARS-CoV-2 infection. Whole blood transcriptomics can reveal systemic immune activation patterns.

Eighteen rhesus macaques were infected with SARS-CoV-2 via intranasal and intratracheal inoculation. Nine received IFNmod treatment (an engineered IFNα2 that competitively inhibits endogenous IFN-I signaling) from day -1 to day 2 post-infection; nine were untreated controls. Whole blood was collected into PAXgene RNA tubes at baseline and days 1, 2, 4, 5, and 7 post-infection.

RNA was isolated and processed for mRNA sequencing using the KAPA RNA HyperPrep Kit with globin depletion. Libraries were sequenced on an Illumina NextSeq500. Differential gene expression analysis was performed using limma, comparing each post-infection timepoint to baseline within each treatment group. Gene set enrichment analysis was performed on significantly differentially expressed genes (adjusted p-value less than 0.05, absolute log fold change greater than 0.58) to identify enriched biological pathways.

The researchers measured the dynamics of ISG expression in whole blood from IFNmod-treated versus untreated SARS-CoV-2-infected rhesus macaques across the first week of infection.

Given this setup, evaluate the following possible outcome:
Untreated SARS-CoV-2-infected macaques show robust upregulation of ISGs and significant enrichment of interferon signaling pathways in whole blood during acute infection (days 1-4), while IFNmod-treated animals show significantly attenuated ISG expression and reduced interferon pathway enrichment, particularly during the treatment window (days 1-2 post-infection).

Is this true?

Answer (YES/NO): YES